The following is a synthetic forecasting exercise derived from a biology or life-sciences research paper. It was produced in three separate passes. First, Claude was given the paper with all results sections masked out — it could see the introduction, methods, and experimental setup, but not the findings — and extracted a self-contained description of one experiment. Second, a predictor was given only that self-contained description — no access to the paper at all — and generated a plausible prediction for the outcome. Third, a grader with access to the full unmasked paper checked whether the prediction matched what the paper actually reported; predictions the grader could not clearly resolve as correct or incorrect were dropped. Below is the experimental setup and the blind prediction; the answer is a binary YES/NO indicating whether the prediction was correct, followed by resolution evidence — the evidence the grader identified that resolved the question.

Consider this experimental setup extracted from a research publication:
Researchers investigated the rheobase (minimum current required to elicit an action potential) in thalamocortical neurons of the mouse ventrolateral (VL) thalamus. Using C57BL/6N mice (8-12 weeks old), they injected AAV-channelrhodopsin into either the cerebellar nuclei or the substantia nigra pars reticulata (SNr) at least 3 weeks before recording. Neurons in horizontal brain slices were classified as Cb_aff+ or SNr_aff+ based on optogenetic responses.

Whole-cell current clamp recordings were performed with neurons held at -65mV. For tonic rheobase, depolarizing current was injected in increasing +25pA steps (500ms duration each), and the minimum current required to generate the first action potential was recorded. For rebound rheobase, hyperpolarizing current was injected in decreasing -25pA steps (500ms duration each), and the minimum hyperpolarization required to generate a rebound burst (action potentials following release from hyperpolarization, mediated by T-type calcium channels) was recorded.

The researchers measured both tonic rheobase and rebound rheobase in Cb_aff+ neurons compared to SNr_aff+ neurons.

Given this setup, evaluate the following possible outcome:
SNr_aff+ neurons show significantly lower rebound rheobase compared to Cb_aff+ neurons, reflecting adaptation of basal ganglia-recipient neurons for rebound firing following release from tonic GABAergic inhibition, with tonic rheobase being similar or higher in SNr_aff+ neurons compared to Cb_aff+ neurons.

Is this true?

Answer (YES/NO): NO